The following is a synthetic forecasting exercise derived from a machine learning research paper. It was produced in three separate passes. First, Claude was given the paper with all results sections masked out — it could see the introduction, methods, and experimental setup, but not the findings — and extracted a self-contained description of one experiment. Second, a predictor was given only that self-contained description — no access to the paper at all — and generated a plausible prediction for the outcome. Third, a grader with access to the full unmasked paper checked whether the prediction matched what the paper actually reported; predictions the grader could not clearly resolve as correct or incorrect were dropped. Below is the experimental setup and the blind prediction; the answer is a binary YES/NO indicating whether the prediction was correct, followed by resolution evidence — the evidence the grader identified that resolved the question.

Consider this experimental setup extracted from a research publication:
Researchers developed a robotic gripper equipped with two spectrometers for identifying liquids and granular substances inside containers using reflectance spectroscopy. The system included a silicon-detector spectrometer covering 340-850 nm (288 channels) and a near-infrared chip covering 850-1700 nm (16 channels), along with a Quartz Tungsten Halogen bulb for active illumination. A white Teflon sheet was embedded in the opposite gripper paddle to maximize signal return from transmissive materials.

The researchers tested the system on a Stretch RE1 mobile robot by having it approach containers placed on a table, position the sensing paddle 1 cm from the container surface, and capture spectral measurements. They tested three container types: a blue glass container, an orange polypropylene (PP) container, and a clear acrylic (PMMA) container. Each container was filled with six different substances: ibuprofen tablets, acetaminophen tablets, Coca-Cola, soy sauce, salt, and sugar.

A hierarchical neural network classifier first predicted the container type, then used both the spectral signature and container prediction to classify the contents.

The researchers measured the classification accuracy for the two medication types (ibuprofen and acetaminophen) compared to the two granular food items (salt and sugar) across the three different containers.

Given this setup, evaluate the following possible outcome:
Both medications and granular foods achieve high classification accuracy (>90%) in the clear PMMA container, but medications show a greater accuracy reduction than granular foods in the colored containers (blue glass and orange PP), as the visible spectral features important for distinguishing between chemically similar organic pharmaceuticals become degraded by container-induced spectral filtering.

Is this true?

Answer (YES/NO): NO